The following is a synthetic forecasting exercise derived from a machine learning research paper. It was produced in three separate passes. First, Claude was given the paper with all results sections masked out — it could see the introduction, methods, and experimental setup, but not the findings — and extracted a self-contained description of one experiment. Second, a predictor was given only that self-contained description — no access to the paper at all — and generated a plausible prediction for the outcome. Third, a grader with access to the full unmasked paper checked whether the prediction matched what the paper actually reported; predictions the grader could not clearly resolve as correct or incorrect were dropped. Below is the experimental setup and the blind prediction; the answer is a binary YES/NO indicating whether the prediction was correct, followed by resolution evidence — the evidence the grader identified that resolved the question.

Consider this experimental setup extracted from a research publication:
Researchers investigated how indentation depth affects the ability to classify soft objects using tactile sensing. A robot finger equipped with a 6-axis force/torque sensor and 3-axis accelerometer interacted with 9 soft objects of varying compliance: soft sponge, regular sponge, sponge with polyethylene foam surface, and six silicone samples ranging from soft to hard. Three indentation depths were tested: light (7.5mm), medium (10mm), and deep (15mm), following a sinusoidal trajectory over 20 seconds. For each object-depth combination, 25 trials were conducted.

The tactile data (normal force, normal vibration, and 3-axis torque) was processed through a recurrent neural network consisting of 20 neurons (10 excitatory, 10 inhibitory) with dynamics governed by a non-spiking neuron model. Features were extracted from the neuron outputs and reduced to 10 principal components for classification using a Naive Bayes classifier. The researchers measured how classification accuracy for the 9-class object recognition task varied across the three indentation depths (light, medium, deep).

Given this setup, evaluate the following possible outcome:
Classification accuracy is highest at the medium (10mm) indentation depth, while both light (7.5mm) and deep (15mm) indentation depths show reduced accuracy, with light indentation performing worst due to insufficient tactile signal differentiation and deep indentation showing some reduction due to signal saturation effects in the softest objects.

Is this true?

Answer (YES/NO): NO